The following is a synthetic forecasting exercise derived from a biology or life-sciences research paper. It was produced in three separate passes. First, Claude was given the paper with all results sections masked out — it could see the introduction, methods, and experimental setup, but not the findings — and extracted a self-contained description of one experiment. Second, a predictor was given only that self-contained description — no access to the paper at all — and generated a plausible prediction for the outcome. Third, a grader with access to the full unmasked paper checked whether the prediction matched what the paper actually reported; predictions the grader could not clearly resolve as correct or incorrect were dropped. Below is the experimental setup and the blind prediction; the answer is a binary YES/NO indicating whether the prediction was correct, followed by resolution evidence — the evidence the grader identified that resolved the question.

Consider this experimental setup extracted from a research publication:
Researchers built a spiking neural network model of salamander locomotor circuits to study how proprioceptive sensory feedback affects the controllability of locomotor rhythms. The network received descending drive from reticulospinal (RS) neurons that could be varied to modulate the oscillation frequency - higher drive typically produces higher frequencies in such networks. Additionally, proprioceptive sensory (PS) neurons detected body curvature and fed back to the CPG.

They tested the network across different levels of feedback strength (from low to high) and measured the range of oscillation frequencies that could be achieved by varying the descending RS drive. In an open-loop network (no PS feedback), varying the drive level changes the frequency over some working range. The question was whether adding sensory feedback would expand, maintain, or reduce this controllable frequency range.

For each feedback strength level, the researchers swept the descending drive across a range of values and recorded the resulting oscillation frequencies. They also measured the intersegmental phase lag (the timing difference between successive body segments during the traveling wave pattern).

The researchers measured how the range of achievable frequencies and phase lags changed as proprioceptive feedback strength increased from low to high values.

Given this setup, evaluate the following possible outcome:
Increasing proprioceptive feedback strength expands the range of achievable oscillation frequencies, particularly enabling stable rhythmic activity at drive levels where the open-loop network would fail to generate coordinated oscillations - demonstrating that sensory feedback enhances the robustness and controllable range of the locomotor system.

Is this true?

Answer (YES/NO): NO